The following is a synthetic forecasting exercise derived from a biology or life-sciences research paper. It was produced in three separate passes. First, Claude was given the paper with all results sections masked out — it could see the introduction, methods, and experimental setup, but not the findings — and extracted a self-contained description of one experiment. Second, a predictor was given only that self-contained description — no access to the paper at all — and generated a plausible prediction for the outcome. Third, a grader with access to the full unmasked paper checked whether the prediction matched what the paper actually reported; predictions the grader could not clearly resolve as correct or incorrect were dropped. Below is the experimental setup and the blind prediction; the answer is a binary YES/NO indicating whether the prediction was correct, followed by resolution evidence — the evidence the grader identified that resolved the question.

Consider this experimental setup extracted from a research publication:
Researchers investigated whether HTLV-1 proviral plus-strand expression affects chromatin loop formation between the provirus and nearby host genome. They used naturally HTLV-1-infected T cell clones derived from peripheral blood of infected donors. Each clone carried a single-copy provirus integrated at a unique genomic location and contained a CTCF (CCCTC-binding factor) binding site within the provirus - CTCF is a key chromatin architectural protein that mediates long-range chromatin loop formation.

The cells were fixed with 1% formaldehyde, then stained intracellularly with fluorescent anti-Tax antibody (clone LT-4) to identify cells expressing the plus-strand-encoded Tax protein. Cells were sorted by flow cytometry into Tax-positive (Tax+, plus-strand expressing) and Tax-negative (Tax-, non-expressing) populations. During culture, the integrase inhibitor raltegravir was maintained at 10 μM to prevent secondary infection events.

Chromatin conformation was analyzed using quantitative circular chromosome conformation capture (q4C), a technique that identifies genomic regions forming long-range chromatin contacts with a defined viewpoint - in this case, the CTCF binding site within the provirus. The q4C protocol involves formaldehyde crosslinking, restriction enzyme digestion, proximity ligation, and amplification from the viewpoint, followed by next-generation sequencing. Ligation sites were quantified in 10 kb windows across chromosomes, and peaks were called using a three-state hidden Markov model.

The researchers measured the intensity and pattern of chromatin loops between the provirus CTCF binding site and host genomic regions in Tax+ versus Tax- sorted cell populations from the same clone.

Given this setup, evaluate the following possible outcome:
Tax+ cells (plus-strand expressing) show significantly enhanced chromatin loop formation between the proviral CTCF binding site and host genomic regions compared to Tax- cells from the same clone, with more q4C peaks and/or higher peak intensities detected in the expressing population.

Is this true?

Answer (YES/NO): NO